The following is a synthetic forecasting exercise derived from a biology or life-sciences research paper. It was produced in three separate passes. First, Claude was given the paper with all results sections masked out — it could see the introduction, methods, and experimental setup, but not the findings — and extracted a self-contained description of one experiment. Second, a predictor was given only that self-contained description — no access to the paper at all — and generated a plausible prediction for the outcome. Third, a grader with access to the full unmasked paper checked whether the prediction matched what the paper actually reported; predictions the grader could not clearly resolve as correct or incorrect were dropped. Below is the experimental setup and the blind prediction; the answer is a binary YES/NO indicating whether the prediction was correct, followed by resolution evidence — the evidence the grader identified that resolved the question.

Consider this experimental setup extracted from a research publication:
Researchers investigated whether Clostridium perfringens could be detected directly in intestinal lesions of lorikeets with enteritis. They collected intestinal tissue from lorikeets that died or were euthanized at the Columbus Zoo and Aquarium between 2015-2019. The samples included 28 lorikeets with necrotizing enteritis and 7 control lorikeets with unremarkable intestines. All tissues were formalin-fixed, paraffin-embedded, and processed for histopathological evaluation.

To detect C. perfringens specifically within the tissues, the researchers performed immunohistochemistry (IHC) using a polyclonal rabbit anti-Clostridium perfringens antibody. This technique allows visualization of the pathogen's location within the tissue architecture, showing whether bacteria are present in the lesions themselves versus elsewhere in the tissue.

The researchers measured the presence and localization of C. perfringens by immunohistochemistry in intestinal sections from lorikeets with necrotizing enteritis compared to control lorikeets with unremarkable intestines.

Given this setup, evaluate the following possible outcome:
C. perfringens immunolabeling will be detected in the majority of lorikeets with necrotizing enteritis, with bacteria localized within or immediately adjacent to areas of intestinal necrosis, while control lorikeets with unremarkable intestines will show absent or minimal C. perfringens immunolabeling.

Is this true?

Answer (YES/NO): YES